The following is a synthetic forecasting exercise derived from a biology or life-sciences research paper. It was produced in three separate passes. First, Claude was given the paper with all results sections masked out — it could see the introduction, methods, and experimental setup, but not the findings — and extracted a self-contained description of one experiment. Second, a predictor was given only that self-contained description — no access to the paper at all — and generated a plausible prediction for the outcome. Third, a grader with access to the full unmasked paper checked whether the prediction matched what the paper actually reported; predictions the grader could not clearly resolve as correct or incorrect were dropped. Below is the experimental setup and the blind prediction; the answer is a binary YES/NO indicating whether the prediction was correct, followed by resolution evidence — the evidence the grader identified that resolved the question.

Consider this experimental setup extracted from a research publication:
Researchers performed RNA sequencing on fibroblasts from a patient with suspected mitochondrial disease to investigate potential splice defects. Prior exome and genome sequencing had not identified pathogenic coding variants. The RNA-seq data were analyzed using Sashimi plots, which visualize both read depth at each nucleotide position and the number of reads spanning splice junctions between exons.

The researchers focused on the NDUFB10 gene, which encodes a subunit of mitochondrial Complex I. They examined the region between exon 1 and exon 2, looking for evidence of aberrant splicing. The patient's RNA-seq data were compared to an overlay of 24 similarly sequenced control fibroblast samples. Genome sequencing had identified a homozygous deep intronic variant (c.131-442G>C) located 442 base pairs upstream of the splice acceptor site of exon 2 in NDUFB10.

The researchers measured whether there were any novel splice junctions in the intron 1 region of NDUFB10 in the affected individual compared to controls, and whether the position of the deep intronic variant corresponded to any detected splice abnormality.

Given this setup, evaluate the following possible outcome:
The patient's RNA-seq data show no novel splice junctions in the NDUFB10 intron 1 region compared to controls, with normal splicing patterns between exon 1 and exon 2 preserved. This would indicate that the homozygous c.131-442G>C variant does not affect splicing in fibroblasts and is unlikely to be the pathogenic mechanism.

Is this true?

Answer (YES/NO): NO